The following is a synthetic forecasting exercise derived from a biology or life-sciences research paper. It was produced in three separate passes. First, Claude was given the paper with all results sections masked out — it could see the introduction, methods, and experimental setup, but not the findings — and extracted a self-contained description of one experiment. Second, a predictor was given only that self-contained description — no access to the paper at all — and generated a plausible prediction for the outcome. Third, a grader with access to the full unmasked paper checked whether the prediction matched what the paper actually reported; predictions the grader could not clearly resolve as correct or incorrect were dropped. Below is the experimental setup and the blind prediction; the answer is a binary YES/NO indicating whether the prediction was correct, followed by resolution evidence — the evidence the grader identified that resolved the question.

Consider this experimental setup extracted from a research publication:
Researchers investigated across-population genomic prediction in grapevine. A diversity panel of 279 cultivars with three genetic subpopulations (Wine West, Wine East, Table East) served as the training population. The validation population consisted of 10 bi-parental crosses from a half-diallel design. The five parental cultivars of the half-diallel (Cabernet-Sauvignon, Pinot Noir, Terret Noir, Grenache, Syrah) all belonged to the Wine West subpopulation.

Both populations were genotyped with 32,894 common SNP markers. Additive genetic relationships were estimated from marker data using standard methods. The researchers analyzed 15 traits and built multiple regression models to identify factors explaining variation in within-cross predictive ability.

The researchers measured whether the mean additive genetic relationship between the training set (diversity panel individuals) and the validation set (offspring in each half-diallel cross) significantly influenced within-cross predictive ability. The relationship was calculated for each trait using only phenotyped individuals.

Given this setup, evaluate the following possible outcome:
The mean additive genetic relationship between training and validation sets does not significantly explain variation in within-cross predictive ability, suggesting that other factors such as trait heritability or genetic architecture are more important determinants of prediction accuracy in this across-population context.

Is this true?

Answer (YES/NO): YES